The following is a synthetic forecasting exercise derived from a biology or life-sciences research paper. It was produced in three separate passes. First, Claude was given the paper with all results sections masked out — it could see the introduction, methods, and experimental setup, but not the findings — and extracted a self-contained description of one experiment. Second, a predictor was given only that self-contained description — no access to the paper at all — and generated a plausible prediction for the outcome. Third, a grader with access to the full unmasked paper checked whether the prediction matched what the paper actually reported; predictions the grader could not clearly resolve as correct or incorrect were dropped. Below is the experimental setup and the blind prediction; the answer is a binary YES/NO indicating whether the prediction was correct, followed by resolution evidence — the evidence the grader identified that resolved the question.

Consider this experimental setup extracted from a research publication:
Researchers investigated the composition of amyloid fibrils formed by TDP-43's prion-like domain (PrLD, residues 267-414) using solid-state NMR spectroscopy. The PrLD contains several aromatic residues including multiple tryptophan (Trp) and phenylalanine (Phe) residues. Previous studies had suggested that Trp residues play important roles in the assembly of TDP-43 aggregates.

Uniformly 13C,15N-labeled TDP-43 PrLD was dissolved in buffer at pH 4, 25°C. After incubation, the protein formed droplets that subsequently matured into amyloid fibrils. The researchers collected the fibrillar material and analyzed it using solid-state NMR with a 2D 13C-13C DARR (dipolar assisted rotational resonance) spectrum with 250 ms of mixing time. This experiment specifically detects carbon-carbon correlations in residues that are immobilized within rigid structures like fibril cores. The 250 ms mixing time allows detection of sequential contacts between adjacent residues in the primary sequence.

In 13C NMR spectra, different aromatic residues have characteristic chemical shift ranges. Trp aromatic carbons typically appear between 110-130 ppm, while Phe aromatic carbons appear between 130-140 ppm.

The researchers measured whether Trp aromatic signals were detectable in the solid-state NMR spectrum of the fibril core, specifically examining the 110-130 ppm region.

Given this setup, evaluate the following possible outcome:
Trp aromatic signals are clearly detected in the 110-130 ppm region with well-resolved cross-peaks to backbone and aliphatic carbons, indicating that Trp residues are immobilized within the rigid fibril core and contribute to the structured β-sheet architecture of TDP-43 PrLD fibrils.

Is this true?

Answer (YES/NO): NO